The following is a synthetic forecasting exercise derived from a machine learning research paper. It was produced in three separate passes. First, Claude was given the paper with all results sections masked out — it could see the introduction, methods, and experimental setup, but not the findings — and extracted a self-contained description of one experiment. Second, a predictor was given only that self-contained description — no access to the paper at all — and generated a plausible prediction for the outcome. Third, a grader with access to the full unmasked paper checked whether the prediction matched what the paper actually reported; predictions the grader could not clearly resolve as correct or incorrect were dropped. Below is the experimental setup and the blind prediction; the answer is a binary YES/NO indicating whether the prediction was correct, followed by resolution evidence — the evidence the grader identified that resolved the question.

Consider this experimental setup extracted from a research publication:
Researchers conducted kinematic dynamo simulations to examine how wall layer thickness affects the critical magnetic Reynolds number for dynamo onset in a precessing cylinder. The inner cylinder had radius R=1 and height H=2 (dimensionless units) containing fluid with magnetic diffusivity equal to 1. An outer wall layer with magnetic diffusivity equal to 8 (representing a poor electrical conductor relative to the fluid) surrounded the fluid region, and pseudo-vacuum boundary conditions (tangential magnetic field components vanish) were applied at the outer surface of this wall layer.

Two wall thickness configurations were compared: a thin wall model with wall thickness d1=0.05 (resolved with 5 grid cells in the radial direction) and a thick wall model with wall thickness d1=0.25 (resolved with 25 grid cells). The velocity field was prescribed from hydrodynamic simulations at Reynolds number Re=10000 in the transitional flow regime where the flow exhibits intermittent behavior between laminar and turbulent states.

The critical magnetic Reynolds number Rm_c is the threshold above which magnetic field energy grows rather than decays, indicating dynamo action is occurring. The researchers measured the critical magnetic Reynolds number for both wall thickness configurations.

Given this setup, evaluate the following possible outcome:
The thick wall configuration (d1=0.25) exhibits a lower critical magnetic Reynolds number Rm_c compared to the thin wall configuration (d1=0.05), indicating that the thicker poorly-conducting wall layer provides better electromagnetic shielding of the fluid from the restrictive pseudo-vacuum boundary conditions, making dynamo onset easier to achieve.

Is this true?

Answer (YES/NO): NO